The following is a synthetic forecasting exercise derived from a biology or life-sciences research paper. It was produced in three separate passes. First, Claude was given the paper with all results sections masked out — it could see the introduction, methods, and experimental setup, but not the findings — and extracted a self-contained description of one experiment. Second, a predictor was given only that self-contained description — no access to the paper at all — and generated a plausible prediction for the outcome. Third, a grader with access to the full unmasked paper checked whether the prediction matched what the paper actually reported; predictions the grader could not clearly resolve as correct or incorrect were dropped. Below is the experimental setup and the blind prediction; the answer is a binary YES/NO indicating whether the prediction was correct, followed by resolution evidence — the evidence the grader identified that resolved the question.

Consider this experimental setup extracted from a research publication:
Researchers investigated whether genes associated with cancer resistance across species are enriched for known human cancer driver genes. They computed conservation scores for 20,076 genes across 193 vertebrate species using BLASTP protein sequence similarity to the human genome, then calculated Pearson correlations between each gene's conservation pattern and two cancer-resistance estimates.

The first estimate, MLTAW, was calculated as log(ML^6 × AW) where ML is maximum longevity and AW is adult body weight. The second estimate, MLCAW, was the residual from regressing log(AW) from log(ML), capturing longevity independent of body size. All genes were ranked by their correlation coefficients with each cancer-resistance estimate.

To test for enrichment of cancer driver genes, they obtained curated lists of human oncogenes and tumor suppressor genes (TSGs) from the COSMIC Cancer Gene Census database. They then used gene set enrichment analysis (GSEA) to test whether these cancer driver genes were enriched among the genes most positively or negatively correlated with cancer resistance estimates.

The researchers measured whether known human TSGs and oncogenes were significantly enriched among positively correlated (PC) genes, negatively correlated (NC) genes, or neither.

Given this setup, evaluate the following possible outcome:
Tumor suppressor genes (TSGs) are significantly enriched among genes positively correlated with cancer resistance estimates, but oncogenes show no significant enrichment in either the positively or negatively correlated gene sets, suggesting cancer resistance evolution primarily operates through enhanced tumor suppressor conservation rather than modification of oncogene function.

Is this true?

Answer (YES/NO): NO